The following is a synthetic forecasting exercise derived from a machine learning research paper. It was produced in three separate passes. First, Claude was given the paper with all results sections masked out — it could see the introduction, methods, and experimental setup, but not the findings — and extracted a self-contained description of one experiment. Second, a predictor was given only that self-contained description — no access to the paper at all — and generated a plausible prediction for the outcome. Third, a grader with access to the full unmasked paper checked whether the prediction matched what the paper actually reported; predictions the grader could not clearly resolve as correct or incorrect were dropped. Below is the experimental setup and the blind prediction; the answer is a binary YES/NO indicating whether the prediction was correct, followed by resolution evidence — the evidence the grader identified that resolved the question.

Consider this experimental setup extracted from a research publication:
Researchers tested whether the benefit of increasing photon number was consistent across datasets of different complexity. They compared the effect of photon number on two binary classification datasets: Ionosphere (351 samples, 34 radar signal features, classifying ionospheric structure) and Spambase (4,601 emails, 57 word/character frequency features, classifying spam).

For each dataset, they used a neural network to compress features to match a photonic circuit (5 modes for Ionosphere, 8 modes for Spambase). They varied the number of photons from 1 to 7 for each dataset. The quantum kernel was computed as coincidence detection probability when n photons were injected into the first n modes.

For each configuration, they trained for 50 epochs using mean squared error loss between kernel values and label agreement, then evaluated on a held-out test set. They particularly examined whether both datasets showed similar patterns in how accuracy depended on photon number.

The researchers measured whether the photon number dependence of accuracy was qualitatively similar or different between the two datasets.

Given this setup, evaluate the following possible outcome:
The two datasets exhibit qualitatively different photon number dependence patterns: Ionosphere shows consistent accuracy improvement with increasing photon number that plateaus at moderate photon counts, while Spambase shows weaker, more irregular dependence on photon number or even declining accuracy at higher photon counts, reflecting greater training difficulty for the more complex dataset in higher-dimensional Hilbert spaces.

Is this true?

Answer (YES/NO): NO